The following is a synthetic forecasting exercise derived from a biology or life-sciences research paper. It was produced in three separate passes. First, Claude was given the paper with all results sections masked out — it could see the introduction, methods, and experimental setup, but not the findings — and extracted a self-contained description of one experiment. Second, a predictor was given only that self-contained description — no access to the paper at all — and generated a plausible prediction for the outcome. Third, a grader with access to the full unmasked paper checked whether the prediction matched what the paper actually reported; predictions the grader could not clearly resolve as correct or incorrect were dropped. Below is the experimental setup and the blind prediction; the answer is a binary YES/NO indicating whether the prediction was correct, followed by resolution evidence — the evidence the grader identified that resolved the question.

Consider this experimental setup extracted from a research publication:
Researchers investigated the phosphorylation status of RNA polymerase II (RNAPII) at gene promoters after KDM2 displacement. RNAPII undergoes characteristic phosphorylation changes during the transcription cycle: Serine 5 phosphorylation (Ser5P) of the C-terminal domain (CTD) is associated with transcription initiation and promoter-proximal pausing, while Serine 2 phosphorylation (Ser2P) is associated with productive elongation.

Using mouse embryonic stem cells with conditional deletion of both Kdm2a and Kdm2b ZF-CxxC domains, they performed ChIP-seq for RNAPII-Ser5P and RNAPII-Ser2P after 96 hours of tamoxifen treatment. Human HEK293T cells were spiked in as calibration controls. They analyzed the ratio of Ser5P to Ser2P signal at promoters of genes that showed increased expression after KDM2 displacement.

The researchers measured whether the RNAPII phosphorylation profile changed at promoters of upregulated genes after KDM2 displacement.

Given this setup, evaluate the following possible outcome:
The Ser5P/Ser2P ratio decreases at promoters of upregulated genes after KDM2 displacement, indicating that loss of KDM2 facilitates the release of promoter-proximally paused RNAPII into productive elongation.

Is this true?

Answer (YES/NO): NO